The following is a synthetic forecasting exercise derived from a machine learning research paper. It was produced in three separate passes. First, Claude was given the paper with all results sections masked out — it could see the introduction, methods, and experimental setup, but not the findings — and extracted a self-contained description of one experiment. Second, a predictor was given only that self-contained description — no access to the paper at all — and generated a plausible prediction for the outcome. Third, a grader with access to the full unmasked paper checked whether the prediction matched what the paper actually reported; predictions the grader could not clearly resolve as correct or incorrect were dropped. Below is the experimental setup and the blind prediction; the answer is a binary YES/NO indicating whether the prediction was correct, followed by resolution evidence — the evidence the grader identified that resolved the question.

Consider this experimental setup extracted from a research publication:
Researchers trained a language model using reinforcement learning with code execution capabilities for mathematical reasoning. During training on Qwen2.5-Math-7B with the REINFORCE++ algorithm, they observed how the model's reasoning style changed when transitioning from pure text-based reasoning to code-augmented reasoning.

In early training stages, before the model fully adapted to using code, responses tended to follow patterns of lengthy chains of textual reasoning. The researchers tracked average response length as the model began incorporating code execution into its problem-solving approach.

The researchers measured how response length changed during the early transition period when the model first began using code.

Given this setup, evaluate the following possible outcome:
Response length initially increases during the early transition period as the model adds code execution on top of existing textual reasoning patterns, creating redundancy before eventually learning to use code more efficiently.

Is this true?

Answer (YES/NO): NO